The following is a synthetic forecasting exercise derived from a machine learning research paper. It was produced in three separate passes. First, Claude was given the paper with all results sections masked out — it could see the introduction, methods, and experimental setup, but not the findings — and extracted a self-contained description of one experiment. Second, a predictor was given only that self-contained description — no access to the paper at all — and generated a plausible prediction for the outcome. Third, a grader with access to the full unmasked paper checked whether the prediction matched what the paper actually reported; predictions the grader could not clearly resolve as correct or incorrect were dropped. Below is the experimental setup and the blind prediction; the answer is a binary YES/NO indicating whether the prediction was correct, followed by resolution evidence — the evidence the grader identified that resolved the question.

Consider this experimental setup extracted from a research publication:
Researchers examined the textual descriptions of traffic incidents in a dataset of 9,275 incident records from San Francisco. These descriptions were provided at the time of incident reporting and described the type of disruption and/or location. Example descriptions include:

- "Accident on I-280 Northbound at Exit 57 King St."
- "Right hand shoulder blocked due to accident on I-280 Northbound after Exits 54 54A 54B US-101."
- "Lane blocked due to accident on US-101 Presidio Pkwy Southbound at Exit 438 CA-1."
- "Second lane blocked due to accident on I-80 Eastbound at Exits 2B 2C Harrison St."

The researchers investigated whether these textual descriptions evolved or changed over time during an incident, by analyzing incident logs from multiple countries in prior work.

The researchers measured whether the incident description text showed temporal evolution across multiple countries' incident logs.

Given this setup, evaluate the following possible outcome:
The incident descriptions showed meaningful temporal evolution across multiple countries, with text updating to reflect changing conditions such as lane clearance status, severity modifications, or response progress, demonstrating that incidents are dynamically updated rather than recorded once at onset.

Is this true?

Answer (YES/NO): NO